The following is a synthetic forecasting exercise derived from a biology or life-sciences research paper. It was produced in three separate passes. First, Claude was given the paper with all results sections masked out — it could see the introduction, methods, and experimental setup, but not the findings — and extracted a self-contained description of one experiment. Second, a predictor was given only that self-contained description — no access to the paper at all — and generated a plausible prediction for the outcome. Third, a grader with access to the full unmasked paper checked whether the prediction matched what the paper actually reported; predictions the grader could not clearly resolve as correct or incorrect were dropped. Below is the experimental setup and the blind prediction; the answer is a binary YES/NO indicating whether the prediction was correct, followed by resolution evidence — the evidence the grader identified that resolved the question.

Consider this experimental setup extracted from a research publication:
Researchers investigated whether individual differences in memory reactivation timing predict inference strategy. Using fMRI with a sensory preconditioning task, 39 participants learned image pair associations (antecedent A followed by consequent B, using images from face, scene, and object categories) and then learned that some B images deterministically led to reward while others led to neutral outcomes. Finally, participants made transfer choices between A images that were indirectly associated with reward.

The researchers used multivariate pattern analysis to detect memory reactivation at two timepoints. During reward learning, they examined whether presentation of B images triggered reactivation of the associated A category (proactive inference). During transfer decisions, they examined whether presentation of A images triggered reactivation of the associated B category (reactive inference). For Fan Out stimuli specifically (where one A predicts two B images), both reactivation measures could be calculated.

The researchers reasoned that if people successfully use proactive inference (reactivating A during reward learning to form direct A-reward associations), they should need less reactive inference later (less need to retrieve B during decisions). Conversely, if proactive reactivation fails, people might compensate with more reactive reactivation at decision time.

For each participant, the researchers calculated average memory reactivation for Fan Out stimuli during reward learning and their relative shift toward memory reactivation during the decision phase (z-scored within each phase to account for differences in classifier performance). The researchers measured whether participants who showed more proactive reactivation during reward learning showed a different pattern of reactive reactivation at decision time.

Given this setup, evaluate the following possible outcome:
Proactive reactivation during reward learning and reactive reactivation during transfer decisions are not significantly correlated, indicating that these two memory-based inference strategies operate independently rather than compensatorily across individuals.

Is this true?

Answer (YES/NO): NO